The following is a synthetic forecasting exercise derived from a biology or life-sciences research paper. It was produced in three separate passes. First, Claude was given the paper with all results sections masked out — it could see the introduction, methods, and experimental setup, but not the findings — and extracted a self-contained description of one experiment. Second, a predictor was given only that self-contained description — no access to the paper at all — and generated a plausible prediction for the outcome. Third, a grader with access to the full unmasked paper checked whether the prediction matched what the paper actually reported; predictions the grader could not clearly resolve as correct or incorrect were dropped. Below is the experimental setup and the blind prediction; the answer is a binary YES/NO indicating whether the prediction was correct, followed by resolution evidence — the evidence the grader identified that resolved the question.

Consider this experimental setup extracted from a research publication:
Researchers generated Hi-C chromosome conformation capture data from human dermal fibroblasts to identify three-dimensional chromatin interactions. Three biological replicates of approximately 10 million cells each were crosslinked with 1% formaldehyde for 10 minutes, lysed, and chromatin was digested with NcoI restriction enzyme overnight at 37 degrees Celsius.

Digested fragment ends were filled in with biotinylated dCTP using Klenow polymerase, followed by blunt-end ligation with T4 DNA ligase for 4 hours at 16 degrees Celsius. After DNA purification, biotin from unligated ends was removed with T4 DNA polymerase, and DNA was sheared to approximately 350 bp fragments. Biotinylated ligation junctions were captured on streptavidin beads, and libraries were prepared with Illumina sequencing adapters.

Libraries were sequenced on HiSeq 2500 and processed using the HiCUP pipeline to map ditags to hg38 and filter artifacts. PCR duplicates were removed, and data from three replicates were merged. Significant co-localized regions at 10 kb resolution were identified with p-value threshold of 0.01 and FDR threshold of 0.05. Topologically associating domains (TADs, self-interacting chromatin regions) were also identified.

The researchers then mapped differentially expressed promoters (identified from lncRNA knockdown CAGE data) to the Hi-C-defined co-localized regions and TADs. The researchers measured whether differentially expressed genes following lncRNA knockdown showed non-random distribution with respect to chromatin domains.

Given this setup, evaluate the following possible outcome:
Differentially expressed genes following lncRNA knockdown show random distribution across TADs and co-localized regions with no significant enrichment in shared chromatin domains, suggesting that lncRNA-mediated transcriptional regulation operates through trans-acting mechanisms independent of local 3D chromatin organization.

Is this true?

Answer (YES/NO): NO